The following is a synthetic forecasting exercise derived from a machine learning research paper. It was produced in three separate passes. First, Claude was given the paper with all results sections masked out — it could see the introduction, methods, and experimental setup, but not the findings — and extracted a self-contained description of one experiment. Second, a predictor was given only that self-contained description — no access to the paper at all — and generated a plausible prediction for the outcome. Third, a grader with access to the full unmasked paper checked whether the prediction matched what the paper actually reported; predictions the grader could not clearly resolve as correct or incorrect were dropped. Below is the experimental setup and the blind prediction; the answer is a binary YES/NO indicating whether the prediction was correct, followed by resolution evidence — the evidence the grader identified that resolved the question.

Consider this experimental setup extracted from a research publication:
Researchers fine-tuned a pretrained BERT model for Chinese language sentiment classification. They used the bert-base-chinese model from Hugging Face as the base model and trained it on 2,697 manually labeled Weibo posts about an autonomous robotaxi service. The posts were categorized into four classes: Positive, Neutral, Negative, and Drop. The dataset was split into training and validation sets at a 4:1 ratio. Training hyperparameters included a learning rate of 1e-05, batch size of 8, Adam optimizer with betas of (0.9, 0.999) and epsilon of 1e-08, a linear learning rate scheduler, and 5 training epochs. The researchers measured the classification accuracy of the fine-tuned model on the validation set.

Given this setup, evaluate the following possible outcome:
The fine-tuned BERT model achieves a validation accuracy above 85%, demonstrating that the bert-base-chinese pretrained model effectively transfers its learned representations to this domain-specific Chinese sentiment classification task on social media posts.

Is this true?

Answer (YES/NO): NO